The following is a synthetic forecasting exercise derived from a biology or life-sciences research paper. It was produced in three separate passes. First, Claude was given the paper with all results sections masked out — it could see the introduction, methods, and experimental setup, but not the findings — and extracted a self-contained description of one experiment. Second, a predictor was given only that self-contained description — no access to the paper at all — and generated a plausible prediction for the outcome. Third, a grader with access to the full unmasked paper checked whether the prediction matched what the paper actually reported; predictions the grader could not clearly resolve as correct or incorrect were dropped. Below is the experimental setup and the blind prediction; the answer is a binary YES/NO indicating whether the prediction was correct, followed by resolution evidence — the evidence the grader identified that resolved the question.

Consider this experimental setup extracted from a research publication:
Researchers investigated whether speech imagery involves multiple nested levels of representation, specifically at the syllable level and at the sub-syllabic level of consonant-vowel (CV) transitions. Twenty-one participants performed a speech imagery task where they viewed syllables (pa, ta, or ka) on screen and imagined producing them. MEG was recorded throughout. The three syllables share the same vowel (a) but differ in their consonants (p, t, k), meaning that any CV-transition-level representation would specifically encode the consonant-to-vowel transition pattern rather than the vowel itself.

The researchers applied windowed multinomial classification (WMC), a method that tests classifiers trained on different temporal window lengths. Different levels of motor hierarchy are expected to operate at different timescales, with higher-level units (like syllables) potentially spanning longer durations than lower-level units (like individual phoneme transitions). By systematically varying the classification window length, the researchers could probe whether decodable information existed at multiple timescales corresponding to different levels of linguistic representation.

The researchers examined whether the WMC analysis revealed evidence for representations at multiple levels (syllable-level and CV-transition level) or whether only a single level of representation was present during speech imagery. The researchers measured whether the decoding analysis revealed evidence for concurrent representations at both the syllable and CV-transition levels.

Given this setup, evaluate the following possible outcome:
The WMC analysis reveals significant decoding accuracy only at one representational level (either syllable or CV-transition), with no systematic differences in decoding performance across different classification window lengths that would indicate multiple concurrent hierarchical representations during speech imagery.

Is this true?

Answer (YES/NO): NO